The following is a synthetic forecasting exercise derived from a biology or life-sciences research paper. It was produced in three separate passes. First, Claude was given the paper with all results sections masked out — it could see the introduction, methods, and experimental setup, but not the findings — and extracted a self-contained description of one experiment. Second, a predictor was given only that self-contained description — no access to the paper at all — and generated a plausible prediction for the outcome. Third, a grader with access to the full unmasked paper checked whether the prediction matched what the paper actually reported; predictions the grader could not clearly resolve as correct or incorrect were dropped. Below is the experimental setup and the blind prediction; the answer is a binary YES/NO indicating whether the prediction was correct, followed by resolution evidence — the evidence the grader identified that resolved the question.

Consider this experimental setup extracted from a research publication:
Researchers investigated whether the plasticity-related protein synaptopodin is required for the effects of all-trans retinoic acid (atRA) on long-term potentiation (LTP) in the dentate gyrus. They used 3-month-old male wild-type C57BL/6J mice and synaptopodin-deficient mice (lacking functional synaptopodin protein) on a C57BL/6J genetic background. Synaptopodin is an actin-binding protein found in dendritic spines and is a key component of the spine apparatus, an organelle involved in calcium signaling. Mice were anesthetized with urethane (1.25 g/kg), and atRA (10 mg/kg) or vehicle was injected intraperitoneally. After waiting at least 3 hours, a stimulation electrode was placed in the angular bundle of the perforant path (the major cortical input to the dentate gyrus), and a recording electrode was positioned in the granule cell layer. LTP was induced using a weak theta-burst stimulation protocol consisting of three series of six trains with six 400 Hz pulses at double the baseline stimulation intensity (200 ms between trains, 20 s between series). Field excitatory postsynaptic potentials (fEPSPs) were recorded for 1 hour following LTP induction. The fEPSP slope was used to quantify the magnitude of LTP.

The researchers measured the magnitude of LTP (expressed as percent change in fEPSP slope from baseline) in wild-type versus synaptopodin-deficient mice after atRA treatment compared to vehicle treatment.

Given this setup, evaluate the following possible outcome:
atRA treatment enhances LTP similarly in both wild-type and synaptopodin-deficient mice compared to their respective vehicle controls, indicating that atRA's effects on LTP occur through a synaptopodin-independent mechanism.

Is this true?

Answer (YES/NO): NO